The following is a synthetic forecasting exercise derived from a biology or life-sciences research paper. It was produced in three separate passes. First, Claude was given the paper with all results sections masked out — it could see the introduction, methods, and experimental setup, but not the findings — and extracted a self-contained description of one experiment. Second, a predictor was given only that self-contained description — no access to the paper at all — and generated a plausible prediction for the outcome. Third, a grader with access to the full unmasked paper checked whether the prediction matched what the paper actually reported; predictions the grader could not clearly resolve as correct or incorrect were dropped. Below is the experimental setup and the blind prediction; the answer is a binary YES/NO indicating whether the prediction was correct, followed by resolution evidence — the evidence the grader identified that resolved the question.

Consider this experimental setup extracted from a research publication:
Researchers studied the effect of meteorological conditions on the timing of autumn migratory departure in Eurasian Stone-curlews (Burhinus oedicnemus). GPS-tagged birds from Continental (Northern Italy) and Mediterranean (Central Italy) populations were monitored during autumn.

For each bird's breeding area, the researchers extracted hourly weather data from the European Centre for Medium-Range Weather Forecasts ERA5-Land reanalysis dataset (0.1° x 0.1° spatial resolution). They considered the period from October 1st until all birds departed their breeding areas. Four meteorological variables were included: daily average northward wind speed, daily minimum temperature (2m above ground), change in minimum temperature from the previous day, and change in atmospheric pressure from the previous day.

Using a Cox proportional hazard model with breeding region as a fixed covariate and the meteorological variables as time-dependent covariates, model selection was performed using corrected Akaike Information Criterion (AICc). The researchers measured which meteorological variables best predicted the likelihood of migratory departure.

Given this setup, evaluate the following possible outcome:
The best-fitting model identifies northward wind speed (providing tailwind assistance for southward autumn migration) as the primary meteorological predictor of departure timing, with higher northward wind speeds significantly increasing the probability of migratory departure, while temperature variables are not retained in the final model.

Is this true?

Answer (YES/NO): NO